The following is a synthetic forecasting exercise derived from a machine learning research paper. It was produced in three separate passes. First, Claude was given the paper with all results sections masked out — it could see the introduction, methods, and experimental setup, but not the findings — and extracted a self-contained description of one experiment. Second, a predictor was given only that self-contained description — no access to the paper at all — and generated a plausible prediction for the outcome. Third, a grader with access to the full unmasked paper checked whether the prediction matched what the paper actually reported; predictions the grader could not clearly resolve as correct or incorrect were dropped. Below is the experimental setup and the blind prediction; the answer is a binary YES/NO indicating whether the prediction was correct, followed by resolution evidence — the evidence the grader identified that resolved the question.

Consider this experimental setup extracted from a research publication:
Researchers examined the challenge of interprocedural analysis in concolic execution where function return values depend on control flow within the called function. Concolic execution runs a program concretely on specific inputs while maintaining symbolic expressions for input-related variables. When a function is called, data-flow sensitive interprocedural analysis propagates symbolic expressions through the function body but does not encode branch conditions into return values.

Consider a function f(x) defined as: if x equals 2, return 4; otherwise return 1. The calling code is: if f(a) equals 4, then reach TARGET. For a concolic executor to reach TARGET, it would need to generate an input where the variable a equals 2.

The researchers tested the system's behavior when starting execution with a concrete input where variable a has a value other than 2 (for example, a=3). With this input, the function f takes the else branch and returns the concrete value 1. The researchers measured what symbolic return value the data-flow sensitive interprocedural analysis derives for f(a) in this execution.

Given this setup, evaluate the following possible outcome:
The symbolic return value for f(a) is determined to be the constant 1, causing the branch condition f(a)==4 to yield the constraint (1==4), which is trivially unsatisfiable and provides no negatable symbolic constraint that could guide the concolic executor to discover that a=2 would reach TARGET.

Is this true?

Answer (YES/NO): YES